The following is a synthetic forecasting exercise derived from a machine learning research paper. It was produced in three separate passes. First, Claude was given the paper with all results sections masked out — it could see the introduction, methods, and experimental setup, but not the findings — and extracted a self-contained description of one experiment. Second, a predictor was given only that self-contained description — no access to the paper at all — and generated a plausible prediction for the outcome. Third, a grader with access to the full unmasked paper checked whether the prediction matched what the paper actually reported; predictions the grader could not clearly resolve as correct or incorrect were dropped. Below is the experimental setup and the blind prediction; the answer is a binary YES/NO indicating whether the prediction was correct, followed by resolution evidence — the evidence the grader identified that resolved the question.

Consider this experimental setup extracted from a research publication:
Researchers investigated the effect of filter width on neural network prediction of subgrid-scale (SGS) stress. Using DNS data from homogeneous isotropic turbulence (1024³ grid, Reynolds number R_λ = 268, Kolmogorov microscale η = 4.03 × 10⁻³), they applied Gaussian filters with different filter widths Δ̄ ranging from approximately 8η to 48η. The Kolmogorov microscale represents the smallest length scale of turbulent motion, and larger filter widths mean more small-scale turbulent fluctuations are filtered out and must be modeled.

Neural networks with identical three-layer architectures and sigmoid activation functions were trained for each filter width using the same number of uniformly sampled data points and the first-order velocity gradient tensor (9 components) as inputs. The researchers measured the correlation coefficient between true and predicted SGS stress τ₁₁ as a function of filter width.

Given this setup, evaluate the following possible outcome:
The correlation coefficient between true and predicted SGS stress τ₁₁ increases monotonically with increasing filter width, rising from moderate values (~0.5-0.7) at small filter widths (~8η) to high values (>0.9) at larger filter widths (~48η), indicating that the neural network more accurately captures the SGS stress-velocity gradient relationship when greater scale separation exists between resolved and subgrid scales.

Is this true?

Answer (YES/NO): NO